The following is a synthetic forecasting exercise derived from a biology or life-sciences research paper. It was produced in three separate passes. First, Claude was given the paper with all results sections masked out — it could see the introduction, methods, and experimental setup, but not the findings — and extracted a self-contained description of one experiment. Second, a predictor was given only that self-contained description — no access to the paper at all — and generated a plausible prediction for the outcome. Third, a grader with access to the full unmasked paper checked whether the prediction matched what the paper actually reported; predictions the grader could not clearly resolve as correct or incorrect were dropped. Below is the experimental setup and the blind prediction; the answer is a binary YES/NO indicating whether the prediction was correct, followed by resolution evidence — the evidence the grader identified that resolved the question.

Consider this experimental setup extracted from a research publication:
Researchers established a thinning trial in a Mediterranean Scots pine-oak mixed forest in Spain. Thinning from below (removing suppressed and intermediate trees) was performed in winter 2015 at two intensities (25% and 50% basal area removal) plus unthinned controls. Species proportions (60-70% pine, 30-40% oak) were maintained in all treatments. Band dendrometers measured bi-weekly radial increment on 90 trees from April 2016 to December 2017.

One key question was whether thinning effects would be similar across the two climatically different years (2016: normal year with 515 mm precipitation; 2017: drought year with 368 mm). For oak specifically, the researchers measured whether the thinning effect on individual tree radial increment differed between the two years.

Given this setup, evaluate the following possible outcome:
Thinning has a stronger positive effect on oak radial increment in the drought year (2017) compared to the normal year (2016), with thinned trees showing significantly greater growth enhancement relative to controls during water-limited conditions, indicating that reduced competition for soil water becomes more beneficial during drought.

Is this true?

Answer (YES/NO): NO